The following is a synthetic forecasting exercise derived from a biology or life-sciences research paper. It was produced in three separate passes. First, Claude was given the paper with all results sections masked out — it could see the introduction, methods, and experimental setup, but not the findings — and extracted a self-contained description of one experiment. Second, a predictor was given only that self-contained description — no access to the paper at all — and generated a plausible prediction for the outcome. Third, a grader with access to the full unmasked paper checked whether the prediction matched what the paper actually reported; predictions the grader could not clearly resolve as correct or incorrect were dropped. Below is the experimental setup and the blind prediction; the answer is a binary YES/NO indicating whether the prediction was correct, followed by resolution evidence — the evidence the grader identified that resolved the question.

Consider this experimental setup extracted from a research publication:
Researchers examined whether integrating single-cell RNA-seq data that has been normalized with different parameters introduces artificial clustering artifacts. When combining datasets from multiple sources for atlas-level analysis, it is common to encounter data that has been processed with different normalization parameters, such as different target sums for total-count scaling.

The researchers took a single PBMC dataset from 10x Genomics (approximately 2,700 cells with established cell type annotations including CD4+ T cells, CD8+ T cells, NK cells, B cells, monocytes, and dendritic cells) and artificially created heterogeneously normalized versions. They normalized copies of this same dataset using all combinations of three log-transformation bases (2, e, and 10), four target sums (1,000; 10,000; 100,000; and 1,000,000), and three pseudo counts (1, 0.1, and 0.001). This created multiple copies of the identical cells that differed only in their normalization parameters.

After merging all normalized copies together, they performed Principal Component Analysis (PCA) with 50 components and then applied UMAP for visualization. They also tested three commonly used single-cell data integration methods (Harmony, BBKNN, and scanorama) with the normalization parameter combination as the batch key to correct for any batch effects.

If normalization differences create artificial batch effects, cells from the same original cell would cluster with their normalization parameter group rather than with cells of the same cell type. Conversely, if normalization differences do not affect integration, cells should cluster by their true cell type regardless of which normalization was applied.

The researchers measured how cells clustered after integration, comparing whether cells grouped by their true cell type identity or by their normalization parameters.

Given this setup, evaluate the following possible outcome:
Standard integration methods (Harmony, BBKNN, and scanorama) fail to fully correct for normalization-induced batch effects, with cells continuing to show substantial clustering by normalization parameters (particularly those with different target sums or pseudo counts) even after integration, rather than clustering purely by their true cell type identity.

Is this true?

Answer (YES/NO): YES